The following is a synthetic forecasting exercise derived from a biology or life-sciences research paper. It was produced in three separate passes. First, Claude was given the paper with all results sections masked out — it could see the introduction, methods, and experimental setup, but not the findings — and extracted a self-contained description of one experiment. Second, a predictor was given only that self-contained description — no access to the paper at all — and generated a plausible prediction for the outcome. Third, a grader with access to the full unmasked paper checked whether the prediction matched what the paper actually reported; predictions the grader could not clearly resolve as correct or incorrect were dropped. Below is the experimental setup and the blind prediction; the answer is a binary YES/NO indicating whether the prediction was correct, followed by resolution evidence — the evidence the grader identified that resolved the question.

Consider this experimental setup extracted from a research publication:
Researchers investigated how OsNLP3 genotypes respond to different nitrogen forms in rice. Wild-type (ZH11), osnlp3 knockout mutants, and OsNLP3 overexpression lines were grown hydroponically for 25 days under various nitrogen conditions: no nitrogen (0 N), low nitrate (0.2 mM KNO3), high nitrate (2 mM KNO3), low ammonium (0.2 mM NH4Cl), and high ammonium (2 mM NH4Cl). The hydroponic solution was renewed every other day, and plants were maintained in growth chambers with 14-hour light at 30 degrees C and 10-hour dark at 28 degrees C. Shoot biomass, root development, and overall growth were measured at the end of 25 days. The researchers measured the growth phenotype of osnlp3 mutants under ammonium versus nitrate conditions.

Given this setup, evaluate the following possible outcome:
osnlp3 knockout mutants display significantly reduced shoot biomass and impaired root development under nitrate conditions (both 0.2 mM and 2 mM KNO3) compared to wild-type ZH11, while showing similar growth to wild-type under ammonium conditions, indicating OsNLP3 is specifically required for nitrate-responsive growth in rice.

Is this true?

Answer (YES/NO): NO